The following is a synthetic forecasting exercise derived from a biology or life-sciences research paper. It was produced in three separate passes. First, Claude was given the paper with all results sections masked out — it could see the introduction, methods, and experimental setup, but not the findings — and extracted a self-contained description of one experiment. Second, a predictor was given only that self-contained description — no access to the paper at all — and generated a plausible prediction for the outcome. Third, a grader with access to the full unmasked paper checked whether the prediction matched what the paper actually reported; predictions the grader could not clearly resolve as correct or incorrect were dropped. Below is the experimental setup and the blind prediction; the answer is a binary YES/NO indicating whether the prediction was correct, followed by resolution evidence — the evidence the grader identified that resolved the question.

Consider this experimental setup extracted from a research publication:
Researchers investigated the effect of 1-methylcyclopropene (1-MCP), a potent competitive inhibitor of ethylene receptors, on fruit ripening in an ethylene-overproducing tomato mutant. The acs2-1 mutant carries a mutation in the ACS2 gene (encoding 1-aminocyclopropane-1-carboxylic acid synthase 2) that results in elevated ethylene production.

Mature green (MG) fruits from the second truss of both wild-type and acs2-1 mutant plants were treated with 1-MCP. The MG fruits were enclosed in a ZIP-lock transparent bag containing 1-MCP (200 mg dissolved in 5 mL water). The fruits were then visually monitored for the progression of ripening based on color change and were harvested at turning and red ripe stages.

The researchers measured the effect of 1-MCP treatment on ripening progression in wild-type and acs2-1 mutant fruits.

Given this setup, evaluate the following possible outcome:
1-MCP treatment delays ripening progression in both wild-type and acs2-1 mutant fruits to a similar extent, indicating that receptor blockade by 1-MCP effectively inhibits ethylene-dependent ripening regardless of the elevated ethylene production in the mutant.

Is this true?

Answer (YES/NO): NO